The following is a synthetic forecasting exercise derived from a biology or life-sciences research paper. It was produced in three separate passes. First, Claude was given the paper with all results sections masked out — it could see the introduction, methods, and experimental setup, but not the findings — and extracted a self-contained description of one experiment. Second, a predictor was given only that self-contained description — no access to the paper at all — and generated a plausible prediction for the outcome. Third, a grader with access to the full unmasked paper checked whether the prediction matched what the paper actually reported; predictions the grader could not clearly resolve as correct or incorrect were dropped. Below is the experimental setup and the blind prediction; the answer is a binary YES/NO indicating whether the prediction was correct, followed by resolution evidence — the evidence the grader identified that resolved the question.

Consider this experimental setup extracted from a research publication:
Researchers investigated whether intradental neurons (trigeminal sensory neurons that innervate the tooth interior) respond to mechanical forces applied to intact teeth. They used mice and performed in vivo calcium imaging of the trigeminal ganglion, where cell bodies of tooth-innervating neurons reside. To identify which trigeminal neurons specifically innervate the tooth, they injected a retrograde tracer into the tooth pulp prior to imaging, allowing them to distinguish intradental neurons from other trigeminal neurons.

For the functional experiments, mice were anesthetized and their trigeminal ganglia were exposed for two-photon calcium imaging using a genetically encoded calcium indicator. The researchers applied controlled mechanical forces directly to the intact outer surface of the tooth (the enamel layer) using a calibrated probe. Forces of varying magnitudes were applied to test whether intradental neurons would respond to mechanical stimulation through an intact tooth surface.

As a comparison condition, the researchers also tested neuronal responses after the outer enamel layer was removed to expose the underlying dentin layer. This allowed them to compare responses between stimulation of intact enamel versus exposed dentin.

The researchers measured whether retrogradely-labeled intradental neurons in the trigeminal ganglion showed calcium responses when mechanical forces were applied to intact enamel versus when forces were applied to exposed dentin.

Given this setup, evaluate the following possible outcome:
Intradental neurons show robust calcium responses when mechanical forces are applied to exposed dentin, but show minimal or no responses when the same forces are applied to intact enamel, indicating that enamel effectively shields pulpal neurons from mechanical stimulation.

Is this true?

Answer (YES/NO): YES